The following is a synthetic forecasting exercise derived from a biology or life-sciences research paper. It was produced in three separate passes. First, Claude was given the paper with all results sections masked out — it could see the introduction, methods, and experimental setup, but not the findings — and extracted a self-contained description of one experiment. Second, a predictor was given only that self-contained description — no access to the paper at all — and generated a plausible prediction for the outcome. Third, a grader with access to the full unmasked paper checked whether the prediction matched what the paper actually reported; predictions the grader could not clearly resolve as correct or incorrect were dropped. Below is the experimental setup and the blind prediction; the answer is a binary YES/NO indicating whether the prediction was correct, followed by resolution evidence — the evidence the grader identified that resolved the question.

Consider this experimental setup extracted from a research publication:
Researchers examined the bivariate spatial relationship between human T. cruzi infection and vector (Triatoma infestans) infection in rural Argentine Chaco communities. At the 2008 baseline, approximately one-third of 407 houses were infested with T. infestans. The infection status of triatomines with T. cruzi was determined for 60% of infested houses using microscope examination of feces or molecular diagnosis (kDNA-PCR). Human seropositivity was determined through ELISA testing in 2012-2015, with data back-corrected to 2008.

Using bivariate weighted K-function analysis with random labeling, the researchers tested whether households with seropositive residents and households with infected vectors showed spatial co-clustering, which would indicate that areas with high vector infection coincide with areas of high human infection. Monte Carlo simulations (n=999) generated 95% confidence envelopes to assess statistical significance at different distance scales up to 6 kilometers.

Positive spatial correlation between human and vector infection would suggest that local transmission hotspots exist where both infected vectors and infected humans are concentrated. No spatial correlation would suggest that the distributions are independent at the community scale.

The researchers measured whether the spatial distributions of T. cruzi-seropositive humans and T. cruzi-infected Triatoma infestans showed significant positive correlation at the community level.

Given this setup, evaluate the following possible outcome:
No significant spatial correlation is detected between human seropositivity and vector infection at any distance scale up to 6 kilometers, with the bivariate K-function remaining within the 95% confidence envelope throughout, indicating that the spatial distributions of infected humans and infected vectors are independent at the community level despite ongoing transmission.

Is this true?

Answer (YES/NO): YES